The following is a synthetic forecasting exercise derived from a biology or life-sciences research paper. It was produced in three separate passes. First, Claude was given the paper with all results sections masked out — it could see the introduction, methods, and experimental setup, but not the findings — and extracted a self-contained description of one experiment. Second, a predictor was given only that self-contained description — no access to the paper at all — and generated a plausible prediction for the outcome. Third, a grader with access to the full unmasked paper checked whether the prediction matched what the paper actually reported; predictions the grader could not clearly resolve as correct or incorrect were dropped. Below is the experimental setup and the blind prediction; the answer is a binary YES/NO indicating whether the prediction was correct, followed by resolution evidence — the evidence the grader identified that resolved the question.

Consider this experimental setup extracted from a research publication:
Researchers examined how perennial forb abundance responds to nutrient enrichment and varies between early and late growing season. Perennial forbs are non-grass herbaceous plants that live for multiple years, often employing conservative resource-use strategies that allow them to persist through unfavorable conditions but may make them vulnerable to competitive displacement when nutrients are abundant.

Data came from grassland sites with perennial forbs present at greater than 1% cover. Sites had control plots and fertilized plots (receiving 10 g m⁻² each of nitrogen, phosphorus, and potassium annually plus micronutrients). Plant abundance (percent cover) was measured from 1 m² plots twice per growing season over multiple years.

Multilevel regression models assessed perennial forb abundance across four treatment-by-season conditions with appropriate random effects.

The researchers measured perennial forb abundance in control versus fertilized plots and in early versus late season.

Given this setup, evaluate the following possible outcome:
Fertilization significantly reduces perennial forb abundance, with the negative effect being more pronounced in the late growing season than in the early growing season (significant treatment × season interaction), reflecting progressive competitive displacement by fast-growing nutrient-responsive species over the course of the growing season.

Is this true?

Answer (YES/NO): NO